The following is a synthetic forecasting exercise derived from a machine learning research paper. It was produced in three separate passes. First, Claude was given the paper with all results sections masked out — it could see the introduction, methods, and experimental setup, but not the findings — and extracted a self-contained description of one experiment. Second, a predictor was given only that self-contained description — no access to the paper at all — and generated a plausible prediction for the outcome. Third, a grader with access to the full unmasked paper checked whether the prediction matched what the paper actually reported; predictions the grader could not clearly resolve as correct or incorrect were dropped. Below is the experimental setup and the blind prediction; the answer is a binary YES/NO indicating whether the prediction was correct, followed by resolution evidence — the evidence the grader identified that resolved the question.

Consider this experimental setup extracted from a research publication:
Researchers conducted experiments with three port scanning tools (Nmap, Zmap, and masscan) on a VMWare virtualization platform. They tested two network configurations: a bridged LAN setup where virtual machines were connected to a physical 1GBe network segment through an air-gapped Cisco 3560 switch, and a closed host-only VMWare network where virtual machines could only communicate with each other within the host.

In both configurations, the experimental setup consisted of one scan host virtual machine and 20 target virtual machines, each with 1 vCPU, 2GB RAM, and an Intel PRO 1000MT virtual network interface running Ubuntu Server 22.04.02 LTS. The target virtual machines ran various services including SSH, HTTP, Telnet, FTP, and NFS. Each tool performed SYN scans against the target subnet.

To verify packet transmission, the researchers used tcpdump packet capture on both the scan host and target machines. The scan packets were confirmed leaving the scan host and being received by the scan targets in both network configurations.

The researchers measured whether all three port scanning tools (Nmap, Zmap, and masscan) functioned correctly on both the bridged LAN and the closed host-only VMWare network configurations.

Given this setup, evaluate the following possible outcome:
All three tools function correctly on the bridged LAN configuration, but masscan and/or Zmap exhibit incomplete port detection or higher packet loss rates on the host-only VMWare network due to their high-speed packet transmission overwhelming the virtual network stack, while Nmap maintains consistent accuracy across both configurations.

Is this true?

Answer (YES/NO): NO